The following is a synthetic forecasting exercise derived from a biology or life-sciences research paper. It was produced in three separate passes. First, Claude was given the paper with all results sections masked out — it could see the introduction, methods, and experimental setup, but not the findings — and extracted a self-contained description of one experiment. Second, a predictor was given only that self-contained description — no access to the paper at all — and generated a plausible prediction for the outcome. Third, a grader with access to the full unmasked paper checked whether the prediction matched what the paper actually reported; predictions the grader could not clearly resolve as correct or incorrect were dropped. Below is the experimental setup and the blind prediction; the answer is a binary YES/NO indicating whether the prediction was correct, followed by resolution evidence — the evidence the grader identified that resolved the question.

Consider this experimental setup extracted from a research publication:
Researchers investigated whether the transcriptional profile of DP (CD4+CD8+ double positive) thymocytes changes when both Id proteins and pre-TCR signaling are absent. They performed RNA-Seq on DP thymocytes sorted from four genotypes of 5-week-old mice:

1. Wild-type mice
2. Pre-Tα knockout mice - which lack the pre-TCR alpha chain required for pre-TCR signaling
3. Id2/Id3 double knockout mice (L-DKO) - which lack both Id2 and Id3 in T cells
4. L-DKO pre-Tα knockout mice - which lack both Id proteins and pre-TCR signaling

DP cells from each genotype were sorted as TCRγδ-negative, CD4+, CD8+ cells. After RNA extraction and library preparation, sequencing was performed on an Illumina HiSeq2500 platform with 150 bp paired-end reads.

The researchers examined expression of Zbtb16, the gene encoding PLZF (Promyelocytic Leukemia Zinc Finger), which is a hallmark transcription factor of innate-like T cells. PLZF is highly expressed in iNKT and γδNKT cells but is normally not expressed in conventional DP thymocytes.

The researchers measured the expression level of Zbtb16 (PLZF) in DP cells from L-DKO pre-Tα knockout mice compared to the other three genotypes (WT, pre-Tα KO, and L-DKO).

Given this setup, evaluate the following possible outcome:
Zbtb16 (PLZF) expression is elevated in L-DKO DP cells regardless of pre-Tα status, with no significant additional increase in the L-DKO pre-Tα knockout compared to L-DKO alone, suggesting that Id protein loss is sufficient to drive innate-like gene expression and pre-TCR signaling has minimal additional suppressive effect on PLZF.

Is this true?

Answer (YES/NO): NO